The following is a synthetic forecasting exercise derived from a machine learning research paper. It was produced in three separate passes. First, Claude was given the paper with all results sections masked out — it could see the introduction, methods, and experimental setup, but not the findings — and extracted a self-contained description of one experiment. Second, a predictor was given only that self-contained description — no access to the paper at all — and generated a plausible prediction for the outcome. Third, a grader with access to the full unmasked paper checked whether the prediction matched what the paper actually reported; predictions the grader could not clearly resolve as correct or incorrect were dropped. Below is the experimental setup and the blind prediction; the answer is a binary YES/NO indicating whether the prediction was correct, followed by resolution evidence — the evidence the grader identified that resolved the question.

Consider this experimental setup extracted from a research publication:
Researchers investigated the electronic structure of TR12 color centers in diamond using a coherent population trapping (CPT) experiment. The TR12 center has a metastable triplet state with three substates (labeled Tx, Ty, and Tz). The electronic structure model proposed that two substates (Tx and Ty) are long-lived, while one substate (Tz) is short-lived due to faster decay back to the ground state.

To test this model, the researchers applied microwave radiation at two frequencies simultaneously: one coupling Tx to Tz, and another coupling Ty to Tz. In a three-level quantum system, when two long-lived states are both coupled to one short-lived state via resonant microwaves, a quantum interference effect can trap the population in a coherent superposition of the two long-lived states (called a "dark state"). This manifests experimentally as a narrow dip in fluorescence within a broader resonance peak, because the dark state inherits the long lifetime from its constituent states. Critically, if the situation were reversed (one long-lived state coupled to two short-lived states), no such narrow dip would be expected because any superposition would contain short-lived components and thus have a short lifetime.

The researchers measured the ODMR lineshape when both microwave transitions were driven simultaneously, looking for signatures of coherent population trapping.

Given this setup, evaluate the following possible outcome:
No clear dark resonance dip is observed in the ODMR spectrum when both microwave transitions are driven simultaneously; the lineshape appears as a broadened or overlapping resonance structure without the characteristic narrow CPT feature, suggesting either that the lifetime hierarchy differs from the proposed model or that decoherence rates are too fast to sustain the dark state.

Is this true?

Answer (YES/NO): NO